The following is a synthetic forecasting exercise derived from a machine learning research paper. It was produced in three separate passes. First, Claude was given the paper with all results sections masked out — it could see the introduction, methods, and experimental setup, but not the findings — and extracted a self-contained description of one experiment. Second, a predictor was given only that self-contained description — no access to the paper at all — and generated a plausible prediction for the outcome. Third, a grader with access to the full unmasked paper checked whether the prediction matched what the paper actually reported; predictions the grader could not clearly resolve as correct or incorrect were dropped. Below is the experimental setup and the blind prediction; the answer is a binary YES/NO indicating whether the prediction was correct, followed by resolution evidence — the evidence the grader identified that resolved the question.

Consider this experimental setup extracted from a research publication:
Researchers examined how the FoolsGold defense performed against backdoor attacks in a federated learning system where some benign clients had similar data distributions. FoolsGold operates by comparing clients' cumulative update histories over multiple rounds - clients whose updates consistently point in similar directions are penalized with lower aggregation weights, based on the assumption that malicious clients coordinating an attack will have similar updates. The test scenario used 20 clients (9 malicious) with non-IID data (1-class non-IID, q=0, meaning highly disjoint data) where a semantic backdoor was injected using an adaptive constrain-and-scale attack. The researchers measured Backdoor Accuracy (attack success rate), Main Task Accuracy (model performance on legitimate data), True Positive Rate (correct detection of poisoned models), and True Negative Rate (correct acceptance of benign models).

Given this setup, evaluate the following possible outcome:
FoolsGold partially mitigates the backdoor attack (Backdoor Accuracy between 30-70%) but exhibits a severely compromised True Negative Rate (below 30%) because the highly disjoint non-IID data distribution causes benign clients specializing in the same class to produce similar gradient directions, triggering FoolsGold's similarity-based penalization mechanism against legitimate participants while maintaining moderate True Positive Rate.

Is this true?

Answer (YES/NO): NO